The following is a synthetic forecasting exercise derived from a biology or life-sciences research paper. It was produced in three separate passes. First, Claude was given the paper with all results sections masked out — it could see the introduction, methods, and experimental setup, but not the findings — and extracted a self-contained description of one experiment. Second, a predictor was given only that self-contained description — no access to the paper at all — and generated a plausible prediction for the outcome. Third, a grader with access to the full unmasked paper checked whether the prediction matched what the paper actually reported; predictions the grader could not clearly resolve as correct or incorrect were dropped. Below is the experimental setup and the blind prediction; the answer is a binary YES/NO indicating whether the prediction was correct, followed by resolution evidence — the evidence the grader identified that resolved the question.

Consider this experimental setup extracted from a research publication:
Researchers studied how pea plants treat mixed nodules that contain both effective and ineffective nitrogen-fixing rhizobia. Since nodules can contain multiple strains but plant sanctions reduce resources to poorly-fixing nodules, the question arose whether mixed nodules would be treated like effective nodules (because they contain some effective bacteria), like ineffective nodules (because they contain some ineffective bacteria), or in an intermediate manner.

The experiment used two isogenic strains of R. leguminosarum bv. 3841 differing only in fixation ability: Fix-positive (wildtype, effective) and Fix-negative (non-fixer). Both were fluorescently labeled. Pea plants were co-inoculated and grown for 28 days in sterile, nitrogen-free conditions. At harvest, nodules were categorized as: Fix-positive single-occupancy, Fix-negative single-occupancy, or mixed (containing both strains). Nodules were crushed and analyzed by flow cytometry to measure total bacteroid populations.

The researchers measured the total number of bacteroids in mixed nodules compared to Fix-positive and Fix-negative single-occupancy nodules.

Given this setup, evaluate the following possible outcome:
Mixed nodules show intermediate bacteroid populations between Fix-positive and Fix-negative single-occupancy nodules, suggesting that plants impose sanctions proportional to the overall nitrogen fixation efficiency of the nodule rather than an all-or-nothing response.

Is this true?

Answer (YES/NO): YES